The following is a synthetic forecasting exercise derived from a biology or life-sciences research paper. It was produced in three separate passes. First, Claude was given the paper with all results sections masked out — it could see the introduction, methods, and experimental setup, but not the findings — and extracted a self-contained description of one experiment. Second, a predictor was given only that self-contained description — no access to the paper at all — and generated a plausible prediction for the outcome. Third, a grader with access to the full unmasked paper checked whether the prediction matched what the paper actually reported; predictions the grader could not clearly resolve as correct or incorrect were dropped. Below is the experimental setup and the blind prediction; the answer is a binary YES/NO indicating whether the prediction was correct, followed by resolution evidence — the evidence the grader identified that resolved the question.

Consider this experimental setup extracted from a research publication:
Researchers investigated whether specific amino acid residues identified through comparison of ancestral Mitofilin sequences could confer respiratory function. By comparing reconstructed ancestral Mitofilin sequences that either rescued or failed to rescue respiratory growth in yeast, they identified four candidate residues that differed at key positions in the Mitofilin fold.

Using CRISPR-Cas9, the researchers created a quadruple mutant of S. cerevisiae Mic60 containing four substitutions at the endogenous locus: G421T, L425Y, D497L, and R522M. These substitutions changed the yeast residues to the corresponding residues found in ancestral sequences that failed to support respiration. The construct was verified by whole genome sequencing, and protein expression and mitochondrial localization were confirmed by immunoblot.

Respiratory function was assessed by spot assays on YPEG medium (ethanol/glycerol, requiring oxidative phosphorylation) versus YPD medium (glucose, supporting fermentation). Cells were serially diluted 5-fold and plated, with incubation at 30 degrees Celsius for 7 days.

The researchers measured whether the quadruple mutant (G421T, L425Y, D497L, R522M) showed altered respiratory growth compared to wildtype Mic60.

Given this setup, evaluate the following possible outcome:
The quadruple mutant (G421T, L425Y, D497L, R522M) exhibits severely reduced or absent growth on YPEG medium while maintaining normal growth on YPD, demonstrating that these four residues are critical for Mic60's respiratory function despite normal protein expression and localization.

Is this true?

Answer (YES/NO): YES